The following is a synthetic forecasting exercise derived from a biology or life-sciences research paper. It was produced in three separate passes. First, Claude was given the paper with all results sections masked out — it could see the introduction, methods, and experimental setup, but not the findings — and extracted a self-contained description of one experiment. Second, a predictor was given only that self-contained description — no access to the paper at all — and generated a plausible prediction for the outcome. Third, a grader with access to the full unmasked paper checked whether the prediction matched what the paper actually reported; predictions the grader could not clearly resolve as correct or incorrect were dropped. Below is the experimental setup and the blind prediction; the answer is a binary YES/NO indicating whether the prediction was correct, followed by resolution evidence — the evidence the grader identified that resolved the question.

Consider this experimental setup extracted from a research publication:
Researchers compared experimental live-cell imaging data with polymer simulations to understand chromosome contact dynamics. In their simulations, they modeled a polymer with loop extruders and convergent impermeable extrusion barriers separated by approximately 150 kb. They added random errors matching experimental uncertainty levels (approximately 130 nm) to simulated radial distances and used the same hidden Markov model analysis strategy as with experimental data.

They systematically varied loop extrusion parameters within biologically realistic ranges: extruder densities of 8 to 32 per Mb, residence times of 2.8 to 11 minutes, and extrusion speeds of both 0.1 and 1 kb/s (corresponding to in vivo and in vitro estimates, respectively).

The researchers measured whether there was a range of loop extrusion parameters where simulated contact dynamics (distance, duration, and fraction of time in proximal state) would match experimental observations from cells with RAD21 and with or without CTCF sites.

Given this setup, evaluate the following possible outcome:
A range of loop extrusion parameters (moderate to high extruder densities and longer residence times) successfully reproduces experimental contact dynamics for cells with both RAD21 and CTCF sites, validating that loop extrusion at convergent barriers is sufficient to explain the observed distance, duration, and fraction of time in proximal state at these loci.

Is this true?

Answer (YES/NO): YES